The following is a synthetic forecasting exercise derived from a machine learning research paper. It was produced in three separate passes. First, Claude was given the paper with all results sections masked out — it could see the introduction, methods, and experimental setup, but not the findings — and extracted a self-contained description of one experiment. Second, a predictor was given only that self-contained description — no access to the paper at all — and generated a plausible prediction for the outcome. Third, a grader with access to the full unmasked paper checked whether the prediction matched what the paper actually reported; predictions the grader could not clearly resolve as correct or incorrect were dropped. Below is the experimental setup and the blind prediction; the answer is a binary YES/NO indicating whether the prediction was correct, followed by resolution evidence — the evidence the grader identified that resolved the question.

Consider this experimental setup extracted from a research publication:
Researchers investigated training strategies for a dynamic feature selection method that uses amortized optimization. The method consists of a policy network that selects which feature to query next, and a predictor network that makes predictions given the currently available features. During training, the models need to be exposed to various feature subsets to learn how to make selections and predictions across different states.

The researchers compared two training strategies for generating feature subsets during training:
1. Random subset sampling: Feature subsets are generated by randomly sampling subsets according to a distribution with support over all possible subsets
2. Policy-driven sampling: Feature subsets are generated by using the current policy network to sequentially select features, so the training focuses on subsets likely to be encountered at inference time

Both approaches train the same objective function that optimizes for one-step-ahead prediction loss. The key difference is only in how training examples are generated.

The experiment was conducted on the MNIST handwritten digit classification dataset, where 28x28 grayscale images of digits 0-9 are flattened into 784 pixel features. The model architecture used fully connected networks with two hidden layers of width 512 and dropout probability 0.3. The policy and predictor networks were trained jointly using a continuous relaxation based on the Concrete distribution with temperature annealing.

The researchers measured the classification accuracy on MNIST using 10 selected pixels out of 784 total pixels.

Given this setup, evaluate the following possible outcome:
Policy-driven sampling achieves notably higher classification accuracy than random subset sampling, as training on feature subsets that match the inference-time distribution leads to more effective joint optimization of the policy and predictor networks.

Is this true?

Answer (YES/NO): YES